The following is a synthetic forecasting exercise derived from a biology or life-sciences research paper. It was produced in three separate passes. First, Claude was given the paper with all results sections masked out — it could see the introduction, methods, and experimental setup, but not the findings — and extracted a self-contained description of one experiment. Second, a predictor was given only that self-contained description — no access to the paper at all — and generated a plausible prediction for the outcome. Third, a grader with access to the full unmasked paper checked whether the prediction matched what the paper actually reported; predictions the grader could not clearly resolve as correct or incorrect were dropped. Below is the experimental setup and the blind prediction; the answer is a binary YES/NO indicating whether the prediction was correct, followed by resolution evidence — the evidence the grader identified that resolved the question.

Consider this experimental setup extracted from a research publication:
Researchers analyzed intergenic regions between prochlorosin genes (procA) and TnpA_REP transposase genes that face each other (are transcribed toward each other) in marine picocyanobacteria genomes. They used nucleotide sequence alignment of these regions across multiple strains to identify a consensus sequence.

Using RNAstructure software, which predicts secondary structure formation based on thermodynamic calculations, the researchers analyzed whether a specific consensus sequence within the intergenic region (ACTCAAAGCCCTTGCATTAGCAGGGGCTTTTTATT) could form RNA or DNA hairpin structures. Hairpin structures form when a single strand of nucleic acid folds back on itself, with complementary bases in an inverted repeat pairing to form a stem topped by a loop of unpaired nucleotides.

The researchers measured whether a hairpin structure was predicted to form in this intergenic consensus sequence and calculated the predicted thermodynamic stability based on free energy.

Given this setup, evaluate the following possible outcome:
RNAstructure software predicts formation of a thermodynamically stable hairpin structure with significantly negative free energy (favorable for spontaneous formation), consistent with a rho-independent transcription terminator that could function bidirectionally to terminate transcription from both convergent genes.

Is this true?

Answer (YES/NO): YES